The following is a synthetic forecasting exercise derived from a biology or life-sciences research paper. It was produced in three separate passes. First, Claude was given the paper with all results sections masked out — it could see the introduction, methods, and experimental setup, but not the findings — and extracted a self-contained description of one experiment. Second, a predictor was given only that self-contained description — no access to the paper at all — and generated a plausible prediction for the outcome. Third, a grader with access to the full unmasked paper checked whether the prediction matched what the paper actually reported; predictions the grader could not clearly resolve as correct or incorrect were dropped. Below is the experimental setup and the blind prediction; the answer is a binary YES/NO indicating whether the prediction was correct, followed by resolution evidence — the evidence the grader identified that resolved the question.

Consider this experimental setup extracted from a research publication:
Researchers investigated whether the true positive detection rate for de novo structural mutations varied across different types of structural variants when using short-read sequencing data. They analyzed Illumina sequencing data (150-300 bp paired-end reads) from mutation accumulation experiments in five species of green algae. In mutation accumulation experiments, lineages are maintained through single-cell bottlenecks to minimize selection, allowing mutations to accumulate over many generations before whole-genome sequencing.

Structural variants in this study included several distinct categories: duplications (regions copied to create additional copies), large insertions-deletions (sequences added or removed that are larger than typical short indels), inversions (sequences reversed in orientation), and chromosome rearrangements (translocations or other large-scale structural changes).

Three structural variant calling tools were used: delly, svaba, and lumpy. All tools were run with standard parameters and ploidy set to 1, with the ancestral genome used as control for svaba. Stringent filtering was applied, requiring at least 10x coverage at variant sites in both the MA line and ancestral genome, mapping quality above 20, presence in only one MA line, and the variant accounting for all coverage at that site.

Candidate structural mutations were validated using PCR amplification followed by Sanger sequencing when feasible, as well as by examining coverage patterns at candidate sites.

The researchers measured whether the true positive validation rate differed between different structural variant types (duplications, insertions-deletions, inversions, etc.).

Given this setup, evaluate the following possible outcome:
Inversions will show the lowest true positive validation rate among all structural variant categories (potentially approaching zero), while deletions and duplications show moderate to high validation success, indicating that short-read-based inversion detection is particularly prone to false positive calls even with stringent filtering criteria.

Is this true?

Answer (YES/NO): NO